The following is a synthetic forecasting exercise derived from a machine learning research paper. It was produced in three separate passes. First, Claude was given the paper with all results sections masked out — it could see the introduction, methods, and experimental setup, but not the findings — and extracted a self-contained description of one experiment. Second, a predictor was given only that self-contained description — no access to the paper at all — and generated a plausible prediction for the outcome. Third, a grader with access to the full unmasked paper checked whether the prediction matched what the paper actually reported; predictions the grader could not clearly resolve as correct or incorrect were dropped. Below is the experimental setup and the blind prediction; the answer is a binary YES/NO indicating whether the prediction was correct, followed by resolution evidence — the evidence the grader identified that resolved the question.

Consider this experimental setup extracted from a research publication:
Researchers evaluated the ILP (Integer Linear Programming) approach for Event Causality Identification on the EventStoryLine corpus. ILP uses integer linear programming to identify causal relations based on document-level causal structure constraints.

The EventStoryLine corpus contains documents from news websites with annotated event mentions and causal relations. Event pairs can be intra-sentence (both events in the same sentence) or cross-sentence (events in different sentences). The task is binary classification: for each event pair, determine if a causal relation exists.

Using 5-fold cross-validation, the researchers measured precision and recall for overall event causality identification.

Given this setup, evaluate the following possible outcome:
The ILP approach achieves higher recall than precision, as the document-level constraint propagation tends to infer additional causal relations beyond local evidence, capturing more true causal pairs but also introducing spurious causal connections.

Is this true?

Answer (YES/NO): YES